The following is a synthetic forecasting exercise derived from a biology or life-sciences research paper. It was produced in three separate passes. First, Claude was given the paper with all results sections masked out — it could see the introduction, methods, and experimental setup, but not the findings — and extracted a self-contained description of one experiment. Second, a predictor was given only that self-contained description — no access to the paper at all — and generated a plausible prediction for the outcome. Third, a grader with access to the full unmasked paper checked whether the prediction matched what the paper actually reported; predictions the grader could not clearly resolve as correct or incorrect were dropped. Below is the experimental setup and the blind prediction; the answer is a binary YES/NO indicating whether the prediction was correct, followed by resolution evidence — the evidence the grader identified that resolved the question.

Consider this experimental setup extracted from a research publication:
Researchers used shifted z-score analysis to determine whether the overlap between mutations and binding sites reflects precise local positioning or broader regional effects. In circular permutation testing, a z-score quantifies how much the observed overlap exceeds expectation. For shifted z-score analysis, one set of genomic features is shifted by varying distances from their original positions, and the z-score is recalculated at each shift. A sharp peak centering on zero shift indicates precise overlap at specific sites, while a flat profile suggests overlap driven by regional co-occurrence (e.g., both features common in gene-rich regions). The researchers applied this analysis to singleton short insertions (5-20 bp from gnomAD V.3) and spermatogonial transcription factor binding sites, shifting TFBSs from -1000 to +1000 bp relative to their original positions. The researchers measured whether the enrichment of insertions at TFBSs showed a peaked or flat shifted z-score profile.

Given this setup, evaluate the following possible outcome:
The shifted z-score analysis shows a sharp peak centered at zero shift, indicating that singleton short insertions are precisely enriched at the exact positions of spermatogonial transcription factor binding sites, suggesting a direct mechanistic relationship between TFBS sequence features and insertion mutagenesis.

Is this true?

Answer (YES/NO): YES